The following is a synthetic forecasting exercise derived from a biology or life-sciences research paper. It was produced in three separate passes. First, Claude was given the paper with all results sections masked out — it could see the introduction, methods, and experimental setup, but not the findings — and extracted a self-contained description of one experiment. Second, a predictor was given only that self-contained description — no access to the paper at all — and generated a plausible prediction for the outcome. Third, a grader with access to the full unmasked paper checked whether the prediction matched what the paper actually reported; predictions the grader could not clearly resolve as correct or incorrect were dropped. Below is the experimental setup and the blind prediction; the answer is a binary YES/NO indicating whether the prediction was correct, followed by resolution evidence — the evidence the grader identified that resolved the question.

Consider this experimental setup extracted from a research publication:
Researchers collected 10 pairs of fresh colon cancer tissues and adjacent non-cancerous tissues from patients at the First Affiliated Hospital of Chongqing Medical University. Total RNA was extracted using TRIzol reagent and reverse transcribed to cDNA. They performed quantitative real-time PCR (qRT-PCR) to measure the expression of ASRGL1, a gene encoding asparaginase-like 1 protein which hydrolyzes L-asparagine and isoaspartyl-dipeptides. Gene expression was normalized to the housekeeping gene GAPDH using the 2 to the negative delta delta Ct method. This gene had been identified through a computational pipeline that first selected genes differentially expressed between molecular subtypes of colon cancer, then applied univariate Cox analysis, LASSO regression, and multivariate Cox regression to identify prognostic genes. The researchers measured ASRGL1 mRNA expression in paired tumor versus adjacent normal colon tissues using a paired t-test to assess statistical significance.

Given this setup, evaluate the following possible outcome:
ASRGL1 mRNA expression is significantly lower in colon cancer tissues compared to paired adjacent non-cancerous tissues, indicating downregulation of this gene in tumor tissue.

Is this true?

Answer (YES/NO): NO